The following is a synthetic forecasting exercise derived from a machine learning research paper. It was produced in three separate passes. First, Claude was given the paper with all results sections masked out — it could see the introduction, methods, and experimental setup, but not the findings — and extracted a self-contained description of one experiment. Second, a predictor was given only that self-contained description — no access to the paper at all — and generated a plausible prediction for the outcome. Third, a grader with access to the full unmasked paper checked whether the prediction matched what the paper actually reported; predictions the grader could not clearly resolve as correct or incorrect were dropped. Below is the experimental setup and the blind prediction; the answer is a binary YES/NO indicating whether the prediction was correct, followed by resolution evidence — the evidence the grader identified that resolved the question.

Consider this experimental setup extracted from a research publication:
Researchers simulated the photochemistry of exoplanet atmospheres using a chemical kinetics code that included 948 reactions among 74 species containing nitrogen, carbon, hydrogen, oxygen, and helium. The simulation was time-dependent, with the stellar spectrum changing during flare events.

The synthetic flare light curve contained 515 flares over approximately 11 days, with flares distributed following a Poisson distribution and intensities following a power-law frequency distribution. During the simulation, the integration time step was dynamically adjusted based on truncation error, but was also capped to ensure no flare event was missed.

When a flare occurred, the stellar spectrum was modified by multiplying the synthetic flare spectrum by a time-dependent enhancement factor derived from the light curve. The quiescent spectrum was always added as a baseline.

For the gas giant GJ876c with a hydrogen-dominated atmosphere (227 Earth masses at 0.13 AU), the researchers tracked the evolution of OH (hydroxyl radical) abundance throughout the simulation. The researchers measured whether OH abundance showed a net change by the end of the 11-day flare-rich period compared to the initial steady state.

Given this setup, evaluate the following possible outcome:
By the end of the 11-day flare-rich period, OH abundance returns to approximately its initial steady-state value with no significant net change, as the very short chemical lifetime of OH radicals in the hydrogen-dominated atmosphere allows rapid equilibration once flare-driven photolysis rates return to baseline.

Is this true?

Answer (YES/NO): NO